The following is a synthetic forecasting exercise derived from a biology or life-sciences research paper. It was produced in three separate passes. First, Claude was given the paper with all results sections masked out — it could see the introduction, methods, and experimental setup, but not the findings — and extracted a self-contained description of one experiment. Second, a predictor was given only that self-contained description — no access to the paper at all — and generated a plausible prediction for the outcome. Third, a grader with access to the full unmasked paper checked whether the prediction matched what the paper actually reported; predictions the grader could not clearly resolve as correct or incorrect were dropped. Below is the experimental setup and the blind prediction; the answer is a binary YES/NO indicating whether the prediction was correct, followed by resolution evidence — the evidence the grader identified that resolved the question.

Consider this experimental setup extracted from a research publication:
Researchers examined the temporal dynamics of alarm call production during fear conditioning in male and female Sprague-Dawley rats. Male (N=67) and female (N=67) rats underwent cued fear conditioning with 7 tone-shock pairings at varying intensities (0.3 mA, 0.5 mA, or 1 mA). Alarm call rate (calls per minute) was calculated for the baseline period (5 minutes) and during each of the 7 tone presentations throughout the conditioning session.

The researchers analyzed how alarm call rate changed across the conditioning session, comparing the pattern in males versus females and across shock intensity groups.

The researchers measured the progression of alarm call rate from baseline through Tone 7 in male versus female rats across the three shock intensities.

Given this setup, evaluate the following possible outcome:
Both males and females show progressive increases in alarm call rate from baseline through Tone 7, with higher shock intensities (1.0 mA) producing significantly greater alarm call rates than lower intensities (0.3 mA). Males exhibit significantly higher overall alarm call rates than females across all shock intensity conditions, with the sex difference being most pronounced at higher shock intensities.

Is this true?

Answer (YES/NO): NO